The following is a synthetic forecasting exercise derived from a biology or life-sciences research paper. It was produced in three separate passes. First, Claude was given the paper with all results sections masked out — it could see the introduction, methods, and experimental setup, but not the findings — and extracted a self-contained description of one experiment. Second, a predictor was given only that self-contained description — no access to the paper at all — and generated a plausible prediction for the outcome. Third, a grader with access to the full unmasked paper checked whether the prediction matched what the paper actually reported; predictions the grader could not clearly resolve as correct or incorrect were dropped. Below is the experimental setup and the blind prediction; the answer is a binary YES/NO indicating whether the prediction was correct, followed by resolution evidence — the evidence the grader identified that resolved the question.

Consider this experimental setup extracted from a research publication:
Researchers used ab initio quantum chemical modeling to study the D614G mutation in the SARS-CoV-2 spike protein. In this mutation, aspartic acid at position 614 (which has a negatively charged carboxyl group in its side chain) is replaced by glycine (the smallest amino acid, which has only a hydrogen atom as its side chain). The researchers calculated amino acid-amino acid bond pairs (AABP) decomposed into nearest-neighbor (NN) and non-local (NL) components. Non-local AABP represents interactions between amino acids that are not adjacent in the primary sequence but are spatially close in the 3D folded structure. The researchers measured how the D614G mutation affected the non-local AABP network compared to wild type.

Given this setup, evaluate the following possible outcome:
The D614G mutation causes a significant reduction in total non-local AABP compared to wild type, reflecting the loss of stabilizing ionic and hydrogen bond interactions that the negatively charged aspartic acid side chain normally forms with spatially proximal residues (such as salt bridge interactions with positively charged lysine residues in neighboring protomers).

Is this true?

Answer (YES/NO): NO